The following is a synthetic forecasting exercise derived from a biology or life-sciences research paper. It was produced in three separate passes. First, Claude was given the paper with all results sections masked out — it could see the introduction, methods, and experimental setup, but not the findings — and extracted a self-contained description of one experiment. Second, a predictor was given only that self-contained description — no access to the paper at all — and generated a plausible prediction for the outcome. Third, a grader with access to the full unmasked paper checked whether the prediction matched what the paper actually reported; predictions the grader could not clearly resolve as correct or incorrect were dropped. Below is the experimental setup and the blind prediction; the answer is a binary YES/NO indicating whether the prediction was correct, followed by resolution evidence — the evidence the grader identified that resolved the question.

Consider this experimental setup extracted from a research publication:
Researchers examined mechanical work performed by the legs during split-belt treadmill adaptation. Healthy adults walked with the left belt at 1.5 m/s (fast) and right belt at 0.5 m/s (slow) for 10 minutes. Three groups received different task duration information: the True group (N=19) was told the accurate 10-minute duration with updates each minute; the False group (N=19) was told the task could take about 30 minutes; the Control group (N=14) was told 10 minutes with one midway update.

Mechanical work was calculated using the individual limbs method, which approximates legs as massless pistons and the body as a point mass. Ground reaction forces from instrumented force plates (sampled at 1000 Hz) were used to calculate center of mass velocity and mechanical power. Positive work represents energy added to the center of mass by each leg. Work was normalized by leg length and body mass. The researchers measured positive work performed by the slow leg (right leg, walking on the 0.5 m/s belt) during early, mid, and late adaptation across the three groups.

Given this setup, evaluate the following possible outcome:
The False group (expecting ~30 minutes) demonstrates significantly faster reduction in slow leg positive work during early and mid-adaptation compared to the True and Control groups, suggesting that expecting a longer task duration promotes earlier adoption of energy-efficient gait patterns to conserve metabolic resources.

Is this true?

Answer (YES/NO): NO